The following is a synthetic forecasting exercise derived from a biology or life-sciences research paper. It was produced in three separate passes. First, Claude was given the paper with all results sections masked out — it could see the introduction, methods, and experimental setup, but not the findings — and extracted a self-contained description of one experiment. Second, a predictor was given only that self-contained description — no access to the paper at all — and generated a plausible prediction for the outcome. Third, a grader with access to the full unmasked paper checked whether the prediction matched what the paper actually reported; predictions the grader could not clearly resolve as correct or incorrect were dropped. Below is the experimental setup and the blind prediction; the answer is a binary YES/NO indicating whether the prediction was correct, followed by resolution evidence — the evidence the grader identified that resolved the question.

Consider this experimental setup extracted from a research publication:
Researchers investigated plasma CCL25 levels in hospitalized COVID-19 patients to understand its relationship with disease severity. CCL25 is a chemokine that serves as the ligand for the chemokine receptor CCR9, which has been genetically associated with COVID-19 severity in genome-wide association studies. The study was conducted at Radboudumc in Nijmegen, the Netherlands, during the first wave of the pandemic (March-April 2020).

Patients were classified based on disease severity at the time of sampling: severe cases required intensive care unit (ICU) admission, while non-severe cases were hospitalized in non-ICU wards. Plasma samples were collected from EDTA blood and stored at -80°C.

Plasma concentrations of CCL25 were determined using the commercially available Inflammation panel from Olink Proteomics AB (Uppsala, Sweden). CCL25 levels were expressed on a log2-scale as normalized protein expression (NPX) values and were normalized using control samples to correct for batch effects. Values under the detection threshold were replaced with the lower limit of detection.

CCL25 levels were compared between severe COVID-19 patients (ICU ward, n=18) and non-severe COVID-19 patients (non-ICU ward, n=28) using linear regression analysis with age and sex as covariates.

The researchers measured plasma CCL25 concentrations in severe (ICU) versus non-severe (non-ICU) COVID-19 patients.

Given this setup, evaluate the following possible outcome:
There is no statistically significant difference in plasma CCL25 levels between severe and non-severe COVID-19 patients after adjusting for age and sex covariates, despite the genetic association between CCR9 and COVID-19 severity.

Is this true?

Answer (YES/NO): NO